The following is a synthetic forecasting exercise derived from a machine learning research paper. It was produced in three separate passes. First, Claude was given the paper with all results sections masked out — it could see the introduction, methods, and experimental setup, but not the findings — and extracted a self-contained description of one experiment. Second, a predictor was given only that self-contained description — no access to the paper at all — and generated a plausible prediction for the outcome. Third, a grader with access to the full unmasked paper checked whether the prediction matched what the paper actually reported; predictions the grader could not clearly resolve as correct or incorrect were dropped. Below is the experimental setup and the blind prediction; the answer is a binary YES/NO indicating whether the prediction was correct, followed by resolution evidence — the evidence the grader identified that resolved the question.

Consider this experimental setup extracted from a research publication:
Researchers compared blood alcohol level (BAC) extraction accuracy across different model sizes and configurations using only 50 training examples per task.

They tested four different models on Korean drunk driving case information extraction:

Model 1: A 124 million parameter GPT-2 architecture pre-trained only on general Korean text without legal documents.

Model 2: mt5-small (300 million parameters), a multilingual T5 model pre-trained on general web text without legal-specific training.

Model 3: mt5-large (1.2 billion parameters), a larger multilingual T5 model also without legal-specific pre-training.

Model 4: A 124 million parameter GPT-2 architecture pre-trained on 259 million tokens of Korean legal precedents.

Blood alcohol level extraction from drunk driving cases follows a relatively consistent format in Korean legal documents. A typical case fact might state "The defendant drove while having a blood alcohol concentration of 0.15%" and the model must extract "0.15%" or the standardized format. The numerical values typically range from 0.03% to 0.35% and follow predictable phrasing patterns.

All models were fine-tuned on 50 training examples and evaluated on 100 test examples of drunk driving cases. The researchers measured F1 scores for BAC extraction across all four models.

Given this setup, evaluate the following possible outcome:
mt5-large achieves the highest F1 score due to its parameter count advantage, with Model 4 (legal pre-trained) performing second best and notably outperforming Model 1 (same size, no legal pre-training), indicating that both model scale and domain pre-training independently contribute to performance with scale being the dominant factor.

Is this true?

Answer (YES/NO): NO